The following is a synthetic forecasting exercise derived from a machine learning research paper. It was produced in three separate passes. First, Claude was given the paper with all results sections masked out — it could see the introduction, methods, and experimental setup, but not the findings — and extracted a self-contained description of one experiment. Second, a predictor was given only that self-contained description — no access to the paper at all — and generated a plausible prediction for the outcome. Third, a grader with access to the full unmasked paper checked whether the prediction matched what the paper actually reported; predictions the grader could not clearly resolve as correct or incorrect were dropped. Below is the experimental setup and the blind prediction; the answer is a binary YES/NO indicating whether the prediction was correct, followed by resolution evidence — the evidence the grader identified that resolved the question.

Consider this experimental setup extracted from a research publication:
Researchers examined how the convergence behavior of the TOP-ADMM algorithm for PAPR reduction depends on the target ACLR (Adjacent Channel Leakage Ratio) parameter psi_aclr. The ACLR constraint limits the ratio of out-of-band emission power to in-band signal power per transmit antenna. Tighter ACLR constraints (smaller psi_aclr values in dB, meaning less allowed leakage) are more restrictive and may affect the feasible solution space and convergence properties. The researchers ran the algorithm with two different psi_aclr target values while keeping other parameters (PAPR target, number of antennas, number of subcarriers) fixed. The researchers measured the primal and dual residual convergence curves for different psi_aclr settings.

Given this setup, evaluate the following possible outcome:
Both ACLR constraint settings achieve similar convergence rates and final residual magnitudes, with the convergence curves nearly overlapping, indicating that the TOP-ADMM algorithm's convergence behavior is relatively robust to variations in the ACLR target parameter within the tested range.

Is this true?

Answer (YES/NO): NO